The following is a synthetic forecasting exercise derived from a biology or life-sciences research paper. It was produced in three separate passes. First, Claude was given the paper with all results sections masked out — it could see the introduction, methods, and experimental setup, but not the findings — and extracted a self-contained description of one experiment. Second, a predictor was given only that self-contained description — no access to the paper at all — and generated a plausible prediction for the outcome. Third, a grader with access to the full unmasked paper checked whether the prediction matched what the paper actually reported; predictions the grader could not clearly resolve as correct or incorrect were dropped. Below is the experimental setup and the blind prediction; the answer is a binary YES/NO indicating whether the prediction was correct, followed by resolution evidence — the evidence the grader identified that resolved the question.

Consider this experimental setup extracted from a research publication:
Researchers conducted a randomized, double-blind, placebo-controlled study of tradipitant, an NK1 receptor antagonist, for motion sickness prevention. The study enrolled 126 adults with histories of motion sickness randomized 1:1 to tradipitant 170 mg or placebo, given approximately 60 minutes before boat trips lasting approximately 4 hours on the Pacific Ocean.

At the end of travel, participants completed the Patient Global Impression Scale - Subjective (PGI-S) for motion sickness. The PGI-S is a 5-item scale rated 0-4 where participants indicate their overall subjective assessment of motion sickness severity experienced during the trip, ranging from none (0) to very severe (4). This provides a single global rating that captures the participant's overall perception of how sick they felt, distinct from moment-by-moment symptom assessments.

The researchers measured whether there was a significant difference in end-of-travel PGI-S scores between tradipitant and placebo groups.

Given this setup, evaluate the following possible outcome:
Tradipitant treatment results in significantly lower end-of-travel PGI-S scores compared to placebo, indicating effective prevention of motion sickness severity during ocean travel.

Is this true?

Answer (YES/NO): NO